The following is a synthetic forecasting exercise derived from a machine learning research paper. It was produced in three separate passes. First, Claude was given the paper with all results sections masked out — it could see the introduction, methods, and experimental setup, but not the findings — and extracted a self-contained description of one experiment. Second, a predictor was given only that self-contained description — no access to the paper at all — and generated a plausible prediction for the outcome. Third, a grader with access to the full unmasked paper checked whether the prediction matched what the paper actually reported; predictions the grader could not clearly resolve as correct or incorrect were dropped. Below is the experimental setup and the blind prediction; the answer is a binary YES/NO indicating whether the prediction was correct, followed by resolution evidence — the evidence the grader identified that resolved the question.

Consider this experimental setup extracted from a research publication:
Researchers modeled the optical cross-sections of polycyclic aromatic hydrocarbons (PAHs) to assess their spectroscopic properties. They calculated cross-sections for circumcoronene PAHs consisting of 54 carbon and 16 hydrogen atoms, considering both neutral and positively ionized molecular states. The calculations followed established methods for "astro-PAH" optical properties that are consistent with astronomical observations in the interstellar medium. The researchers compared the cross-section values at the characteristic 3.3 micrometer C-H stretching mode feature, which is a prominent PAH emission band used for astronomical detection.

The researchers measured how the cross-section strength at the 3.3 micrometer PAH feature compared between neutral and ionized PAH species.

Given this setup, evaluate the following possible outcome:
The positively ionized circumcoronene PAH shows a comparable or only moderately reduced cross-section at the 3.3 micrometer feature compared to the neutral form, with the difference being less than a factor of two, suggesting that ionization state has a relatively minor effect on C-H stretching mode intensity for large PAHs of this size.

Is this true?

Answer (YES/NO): YES